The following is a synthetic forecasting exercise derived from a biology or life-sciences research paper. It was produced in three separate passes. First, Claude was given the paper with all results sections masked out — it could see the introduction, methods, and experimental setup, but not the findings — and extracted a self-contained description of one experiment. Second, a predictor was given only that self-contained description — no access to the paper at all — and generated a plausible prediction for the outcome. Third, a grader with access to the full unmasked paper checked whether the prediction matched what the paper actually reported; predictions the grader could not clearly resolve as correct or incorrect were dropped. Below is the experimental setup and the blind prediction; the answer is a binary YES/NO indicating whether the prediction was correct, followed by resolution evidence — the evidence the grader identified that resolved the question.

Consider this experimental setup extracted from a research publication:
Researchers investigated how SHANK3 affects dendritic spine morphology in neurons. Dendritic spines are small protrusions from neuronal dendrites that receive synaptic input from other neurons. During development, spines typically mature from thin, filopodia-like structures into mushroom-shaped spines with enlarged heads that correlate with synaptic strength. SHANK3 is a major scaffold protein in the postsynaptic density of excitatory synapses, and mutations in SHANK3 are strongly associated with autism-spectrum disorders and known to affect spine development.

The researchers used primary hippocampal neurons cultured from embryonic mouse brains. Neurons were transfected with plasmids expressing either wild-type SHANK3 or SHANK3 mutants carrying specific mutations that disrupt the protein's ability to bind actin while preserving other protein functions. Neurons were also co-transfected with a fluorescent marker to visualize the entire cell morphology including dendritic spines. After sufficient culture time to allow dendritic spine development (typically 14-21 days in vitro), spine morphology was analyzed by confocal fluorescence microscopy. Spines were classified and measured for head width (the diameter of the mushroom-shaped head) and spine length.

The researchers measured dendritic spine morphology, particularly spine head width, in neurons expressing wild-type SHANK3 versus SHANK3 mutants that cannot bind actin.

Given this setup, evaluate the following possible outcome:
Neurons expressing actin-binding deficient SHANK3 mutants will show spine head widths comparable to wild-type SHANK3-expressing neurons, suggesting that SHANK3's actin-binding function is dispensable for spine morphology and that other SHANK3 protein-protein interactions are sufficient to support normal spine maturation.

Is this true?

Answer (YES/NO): NO